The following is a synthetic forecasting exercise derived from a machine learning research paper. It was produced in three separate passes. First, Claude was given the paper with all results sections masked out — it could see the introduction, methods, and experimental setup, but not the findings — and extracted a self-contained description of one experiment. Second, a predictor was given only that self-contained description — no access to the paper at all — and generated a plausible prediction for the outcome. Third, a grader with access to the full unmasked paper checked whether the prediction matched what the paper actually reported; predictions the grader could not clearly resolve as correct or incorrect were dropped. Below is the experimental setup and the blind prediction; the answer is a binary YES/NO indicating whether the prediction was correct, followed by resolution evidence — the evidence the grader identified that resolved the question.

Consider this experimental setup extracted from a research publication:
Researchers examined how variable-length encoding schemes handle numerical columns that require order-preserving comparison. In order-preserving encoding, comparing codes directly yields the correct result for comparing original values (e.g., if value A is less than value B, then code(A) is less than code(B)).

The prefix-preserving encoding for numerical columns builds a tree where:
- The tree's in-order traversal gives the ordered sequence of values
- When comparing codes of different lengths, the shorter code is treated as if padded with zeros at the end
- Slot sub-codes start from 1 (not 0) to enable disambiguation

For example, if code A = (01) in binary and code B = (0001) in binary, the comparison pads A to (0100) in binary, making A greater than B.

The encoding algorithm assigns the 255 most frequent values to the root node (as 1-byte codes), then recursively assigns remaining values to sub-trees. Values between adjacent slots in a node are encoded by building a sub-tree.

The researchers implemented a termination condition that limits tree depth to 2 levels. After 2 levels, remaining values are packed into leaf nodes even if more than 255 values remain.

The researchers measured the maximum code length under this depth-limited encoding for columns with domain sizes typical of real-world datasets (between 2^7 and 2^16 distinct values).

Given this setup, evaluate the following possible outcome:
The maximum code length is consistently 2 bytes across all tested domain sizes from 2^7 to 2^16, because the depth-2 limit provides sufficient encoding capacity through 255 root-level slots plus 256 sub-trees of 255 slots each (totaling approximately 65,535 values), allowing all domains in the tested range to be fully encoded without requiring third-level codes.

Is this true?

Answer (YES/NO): NO